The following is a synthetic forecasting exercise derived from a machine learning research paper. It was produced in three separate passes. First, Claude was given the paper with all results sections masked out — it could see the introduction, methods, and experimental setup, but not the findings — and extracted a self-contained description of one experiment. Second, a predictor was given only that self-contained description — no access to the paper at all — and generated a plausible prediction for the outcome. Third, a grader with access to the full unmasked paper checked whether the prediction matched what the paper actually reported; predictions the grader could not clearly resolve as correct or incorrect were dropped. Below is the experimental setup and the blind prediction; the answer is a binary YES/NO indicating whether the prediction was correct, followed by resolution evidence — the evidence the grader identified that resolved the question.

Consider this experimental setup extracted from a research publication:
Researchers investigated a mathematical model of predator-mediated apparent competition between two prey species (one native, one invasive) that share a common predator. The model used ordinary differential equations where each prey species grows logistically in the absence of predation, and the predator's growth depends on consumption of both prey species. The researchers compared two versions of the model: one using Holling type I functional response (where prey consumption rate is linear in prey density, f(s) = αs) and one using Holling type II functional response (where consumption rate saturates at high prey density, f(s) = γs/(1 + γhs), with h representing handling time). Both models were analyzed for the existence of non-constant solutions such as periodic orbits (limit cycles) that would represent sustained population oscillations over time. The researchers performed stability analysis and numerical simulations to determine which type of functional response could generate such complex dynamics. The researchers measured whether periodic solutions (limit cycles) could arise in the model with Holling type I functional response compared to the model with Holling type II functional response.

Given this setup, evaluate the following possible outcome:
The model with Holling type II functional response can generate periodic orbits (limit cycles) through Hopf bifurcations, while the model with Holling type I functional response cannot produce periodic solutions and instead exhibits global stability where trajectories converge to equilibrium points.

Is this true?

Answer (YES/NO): YES